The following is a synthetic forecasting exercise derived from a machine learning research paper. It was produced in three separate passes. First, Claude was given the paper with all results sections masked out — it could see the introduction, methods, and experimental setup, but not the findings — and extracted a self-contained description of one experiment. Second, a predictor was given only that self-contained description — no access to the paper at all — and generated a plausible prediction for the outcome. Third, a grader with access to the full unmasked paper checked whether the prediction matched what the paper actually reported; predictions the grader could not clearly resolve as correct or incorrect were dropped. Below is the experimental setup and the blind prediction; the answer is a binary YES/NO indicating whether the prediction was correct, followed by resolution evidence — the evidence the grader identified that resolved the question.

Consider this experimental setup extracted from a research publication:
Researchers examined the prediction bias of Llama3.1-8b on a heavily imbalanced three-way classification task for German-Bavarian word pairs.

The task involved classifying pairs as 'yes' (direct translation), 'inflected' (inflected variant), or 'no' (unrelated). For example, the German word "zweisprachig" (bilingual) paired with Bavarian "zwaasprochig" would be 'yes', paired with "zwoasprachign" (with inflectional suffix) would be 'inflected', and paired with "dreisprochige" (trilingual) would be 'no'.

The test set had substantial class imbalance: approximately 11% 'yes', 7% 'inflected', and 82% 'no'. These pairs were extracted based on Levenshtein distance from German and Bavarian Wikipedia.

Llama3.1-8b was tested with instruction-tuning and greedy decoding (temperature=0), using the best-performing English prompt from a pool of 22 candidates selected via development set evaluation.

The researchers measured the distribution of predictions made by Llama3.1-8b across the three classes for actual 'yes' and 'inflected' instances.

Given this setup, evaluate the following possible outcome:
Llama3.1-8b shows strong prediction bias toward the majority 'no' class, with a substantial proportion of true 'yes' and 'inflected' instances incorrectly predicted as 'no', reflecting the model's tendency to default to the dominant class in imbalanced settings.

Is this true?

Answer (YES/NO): YES